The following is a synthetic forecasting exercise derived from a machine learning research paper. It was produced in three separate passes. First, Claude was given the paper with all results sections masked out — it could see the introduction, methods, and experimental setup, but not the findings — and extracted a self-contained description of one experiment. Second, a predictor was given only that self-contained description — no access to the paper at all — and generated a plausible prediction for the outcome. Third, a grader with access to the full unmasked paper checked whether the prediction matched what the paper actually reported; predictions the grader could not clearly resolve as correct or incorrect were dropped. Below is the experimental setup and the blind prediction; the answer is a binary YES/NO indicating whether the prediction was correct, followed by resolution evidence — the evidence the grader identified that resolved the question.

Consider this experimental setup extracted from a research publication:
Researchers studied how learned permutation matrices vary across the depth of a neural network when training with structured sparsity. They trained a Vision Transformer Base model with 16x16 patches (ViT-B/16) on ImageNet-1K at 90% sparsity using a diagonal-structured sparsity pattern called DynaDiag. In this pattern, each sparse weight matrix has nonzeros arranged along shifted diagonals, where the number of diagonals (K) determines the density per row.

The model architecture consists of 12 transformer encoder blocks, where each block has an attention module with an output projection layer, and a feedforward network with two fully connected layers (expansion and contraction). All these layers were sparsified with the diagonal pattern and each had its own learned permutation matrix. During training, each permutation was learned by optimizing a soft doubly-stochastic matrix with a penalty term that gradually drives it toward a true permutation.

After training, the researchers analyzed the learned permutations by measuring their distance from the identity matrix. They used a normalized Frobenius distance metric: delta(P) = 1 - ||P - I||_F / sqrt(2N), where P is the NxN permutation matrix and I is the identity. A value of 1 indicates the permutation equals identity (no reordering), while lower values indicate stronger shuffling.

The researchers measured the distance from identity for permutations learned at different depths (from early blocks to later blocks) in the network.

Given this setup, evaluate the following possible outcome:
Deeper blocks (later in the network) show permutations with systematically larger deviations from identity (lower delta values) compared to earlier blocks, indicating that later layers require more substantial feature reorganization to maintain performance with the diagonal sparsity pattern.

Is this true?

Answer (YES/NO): NO